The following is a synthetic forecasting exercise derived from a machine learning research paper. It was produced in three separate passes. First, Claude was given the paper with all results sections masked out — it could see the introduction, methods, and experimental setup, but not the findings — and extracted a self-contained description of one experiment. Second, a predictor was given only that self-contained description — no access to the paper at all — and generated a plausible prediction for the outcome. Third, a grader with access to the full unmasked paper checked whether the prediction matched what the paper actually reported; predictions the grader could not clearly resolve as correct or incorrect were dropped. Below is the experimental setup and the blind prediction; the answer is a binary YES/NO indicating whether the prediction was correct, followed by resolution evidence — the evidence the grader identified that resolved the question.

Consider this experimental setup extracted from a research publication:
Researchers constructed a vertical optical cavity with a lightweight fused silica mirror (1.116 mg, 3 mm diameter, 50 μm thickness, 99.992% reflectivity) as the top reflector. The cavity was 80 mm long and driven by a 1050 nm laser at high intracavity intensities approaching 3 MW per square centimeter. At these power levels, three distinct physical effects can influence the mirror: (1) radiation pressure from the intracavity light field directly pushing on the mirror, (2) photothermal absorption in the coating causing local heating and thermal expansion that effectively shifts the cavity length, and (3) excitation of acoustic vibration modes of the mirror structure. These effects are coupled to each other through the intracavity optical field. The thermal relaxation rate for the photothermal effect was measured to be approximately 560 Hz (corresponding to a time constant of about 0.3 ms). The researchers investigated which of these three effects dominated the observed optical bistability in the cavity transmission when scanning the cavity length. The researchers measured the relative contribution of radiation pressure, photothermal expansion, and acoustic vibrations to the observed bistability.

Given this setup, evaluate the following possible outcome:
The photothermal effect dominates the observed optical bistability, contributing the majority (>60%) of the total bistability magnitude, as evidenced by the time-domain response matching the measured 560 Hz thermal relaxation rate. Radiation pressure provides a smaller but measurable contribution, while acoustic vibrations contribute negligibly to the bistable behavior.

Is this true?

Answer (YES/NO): NO